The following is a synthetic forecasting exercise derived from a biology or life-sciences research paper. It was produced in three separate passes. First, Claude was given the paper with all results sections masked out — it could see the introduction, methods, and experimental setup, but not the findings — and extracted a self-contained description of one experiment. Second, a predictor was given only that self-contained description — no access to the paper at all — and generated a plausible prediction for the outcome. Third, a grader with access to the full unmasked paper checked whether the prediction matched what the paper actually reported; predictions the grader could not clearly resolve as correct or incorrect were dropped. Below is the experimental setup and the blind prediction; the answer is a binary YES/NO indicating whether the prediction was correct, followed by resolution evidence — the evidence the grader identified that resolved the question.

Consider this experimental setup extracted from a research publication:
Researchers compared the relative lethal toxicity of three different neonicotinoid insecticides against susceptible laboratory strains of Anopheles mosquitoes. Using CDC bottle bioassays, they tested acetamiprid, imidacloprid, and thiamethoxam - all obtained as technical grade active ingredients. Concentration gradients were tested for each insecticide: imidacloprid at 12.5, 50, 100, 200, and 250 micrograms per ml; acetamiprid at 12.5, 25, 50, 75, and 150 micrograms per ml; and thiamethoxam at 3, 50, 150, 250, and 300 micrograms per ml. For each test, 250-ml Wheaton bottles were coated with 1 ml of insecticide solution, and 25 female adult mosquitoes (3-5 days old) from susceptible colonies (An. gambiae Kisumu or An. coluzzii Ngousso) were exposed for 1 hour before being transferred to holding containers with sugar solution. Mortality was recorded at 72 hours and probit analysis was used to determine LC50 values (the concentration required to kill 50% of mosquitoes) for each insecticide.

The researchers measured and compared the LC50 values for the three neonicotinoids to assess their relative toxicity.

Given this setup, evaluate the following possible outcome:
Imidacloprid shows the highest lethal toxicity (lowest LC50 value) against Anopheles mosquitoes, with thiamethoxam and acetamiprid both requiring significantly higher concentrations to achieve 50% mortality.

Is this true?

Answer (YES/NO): NO